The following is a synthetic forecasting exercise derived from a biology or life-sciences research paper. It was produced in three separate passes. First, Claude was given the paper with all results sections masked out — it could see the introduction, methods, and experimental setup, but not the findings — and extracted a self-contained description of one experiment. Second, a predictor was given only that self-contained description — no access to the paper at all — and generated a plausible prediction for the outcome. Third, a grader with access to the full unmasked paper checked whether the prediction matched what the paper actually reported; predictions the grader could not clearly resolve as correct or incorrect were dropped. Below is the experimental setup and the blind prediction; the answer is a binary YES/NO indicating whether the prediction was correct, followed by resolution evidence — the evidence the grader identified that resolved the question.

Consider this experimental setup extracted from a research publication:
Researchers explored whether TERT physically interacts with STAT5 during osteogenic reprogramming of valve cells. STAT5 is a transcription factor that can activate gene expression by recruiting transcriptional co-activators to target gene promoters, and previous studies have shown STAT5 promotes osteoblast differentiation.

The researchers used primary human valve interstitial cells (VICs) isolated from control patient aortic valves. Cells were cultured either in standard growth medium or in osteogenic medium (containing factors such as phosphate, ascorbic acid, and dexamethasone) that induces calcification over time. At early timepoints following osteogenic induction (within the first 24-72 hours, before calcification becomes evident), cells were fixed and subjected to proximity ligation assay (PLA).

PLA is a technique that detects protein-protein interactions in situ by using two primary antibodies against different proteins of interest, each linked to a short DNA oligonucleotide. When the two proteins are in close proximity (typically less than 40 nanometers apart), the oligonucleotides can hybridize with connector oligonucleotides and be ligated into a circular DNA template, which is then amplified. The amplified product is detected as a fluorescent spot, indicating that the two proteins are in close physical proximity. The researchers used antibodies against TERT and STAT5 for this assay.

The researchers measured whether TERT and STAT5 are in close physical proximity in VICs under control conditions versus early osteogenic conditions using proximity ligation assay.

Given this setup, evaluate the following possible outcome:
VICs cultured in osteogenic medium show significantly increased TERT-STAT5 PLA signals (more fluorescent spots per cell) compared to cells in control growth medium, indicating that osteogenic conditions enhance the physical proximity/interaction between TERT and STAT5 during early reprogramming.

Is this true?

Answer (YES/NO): YES